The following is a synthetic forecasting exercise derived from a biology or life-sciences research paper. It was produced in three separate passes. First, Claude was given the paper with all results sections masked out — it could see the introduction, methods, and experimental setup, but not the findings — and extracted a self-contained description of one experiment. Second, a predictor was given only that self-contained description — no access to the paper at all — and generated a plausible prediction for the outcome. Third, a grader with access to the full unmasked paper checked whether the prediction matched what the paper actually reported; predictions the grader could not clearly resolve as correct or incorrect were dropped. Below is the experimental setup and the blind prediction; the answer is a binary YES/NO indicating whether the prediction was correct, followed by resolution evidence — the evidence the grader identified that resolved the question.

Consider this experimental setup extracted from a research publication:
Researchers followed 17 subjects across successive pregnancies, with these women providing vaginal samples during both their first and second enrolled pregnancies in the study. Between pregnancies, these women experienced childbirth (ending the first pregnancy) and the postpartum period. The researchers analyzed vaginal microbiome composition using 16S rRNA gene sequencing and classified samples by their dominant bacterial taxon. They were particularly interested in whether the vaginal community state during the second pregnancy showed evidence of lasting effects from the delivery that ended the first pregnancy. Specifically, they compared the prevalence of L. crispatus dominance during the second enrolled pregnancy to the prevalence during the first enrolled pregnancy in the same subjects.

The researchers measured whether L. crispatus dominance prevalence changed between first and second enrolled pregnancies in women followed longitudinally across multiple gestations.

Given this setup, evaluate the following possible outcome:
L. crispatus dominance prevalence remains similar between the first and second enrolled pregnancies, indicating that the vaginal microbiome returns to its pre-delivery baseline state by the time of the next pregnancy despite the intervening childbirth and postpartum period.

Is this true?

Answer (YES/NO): NO